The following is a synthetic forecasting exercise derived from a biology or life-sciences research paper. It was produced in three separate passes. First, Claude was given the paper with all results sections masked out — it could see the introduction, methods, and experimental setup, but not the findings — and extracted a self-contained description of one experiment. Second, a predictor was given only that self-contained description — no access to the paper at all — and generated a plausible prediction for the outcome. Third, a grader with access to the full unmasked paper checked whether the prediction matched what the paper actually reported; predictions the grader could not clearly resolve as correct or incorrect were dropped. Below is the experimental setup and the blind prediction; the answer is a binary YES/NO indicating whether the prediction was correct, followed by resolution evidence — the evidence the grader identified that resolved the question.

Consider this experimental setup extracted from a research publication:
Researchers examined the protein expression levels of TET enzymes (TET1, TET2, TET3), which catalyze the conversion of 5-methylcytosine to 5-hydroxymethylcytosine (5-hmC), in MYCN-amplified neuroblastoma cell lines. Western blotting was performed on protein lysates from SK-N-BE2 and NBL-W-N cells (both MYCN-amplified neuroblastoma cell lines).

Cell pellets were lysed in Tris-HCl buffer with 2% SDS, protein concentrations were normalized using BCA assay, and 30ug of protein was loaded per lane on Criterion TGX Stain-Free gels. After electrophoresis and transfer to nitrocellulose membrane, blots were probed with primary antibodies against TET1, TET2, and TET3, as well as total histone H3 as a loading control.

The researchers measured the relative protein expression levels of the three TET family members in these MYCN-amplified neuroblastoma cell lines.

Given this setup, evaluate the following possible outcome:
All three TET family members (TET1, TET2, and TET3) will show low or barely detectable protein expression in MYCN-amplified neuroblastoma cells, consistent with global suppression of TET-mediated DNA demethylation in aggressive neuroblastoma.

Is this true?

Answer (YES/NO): NO